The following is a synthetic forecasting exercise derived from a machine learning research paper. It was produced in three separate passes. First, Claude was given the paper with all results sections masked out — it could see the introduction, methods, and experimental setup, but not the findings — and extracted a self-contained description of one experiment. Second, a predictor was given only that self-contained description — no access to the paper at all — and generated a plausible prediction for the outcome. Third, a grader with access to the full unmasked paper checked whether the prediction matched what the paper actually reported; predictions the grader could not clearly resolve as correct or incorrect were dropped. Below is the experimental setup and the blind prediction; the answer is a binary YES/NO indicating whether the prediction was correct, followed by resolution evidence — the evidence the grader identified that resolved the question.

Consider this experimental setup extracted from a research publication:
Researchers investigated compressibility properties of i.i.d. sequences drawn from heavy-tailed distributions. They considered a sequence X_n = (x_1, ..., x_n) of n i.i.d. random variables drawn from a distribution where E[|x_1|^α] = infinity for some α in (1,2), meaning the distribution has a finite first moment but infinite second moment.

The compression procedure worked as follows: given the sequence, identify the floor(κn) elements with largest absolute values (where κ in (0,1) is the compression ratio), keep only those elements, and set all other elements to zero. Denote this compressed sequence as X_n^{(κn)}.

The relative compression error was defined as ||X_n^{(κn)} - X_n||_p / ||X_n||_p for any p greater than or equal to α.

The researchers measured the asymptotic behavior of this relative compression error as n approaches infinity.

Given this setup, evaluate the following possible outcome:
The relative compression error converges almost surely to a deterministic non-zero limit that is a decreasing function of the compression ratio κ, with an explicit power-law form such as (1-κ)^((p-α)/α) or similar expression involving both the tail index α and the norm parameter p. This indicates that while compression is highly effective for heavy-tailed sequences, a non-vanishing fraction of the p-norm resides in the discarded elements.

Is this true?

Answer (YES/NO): NO